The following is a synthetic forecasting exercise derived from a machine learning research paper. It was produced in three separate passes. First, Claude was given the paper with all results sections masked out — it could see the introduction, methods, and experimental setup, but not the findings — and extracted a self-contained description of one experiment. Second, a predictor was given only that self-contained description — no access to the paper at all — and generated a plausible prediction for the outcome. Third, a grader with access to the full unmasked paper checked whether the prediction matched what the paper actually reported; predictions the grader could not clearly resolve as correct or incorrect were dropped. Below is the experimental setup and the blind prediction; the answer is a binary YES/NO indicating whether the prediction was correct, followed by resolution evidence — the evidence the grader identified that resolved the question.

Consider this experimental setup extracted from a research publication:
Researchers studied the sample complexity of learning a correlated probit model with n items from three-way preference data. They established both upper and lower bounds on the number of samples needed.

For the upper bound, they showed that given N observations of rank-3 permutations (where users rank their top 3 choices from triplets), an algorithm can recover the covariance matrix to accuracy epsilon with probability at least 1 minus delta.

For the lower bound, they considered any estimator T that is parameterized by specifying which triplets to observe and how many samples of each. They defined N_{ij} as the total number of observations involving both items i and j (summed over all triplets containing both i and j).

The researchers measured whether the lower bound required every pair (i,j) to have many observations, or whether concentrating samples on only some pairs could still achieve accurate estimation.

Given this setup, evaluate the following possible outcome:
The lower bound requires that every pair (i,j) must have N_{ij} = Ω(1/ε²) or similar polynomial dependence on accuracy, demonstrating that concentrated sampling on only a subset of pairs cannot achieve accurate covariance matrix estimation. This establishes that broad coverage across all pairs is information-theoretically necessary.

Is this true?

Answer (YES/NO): YES